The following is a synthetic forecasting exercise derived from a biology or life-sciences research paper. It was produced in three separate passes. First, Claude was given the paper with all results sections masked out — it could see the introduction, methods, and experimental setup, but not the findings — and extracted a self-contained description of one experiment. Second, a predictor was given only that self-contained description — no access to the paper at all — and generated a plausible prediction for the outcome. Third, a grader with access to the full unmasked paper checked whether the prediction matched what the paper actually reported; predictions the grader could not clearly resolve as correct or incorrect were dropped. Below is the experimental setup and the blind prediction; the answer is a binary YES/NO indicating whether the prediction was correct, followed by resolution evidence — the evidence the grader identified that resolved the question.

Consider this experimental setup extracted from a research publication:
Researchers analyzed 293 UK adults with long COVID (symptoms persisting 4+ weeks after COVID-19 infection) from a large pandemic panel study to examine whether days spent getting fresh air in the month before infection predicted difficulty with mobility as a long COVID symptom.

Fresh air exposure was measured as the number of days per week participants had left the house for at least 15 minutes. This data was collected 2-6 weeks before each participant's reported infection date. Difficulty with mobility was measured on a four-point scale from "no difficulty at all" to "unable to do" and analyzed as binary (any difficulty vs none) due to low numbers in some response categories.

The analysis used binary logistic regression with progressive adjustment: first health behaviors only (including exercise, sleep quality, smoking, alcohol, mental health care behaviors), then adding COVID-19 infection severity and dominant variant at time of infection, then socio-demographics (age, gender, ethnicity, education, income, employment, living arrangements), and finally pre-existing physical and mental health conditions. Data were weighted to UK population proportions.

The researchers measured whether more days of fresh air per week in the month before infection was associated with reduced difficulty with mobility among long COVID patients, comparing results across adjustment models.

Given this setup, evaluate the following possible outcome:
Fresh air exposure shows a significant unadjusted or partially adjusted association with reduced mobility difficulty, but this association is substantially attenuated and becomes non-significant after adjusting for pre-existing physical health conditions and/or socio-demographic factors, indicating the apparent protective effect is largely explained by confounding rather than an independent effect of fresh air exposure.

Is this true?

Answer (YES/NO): NO